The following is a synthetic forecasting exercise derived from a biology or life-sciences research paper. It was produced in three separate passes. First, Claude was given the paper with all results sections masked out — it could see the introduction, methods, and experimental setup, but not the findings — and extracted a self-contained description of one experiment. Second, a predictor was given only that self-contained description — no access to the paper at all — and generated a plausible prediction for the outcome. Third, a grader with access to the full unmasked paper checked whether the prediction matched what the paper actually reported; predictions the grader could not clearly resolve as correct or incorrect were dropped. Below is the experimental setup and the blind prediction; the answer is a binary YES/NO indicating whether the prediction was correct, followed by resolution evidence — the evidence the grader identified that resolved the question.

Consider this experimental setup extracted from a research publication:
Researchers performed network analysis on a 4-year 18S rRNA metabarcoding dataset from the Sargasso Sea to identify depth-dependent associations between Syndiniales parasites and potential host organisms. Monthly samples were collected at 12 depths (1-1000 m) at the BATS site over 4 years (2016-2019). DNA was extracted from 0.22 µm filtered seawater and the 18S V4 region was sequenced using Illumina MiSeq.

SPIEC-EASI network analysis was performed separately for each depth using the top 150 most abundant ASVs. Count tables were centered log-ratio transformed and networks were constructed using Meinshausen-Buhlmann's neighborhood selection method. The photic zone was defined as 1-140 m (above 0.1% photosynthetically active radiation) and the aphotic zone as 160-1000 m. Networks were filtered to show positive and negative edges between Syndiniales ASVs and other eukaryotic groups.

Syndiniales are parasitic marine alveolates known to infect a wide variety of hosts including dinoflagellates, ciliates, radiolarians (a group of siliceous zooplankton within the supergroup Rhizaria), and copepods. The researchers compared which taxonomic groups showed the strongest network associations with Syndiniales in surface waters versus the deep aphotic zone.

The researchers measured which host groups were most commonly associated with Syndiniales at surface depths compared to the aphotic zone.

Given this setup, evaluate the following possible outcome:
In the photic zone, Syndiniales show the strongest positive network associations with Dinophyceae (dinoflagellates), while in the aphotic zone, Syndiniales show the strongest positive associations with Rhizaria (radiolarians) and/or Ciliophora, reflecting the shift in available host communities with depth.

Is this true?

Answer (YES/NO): NO